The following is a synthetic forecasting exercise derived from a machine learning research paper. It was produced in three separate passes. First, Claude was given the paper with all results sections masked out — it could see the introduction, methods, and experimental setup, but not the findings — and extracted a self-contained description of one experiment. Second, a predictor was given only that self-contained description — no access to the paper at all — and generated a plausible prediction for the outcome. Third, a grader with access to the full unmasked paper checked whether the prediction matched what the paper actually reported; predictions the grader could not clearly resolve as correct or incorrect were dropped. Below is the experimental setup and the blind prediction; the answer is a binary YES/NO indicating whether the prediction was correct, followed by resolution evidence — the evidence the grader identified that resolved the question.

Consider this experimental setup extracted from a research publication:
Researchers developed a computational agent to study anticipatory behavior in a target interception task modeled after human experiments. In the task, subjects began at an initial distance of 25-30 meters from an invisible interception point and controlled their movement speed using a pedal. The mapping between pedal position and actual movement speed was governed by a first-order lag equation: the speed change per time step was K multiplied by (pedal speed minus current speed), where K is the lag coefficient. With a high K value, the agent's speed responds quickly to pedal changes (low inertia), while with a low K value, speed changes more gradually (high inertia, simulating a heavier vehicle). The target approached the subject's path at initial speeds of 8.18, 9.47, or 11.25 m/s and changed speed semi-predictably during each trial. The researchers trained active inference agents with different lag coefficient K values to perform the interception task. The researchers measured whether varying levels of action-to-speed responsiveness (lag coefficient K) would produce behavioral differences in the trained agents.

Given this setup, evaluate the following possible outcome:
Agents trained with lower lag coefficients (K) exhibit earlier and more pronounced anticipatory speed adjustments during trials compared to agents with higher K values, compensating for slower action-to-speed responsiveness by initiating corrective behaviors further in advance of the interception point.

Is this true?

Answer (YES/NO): YES